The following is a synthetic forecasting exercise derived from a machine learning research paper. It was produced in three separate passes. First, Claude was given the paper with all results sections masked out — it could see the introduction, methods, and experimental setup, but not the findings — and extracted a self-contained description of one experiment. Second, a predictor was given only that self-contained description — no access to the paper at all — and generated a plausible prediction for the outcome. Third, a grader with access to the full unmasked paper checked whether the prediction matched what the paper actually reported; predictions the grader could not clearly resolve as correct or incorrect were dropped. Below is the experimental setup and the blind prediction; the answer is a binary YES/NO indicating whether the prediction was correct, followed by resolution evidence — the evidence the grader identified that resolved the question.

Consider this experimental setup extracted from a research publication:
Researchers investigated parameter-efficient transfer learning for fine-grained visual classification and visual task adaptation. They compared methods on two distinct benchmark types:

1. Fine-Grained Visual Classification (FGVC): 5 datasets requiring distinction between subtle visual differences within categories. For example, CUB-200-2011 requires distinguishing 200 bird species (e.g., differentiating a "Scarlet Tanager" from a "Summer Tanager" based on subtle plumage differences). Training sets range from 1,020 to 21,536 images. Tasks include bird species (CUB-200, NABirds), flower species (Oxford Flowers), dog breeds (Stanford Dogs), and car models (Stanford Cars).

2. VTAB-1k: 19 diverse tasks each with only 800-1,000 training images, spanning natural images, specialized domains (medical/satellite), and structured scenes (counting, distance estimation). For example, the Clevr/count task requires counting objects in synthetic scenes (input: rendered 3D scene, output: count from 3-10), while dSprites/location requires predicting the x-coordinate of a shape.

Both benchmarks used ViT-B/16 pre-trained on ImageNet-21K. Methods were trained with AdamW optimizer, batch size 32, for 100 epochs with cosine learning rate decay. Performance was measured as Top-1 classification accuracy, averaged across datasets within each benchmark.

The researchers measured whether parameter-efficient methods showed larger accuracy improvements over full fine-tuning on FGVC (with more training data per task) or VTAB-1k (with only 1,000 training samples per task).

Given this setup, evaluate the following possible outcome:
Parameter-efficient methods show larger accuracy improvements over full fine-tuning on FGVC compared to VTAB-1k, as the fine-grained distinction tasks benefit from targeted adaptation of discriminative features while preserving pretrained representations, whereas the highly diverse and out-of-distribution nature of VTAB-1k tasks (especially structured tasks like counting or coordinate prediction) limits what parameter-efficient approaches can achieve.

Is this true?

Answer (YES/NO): NO